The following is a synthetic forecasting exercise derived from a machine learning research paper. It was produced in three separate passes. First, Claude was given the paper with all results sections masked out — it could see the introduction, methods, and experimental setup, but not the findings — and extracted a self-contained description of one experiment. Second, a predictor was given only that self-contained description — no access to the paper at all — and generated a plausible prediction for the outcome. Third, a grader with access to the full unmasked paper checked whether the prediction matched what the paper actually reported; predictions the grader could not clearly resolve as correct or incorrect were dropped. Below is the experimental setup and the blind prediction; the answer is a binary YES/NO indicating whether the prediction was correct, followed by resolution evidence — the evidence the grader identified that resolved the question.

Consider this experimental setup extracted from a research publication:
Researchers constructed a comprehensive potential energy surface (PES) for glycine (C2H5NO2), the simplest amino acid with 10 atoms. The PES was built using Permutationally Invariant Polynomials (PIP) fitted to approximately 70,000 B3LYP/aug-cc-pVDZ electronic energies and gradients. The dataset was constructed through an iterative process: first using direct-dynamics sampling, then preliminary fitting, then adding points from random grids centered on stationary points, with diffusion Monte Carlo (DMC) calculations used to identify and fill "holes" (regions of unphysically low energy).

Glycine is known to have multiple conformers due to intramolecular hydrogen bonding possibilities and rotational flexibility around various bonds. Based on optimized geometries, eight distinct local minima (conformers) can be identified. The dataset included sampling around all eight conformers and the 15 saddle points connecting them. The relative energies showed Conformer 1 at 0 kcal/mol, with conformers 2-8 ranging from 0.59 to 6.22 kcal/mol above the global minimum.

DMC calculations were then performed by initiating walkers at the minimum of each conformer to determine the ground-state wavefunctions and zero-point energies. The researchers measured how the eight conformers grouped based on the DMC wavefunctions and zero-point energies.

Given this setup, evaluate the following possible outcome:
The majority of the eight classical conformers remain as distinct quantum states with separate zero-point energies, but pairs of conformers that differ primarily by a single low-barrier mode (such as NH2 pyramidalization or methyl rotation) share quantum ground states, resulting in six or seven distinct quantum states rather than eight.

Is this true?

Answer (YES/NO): NO